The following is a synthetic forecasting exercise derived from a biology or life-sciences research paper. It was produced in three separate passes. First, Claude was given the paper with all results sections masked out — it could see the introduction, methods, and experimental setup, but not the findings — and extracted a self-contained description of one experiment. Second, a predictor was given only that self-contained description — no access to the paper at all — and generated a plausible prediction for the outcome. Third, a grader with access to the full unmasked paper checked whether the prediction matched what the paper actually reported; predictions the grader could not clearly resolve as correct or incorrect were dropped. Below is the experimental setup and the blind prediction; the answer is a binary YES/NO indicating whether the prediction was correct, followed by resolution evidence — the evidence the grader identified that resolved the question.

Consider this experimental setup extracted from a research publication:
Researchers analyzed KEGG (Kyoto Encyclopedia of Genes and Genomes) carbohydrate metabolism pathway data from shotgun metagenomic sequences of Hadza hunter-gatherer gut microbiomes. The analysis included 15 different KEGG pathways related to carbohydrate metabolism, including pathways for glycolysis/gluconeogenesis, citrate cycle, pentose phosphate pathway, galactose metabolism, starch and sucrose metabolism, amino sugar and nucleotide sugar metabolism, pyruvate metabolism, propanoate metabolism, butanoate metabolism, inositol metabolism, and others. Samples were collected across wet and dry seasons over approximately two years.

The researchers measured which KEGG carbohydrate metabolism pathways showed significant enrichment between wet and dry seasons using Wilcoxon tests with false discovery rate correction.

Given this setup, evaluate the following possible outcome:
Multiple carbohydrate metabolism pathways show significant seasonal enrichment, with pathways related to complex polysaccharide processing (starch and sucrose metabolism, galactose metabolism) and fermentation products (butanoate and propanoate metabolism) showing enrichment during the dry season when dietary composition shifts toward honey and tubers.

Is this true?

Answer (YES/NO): NO